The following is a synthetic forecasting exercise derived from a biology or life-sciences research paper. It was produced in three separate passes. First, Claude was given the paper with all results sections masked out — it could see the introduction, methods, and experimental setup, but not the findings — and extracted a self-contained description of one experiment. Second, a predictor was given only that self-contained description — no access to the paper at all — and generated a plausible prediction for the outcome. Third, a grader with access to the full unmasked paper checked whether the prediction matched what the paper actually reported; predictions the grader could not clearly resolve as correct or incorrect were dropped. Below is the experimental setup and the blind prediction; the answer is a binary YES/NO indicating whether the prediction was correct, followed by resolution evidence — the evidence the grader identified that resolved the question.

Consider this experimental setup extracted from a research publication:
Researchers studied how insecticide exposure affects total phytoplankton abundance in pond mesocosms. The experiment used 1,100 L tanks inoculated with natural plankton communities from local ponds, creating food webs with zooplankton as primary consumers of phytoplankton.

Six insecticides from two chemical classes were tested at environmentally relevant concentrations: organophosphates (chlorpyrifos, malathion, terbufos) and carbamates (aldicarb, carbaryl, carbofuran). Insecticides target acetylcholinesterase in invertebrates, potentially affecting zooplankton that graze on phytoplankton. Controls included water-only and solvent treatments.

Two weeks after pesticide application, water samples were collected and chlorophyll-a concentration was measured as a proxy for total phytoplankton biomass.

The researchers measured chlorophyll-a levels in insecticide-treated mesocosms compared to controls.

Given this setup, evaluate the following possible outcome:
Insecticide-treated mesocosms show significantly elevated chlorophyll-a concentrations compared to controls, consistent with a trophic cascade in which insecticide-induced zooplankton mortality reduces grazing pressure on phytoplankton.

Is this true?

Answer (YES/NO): YES